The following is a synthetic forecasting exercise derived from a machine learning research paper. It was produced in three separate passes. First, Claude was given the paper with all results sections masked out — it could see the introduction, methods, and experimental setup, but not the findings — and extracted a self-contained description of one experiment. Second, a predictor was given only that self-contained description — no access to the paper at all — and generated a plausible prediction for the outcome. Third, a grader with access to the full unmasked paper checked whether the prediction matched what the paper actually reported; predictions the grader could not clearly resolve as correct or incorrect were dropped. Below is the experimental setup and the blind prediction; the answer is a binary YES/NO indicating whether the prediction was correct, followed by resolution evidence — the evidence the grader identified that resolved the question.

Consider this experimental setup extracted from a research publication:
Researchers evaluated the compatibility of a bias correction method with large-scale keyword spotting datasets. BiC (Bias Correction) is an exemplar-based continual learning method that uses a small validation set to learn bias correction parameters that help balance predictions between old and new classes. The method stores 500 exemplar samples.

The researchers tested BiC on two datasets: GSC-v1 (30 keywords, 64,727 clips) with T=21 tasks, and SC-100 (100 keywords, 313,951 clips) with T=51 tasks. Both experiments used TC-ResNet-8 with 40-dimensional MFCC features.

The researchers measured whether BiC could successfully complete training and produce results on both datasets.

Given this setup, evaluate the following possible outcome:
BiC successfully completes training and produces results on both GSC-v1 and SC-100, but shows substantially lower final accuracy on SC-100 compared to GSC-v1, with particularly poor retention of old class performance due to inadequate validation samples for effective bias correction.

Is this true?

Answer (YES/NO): NO